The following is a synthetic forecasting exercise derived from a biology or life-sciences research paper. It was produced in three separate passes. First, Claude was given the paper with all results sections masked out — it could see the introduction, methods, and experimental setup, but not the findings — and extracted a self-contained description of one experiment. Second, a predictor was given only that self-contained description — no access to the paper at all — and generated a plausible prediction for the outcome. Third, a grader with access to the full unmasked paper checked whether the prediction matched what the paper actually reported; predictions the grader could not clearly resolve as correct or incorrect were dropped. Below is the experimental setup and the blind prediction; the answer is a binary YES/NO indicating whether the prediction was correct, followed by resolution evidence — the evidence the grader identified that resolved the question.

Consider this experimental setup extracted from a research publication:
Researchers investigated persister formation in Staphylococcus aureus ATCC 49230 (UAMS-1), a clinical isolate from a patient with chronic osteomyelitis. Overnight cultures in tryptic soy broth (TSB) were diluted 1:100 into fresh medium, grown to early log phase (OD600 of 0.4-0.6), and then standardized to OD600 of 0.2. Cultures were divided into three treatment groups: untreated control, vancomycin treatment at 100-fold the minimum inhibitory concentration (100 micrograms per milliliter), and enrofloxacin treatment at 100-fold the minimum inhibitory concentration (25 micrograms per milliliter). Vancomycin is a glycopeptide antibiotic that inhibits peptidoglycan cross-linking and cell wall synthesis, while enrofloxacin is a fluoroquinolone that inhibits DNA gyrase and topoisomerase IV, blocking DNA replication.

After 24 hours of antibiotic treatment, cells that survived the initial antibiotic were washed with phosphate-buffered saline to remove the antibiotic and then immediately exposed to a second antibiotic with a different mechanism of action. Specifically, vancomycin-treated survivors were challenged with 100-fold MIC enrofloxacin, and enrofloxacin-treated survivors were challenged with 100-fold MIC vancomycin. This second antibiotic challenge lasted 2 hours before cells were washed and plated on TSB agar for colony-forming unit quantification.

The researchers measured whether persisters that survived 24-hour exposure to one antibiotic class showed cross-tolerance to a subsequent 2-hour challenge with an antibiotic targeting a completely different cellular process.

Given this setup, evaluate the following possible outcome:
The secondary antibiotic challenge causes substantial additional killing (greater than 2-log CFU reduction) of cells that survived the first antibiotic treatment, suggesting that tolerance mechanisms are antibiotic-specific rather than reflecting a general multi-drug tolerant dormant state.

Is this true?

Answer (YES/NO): NO